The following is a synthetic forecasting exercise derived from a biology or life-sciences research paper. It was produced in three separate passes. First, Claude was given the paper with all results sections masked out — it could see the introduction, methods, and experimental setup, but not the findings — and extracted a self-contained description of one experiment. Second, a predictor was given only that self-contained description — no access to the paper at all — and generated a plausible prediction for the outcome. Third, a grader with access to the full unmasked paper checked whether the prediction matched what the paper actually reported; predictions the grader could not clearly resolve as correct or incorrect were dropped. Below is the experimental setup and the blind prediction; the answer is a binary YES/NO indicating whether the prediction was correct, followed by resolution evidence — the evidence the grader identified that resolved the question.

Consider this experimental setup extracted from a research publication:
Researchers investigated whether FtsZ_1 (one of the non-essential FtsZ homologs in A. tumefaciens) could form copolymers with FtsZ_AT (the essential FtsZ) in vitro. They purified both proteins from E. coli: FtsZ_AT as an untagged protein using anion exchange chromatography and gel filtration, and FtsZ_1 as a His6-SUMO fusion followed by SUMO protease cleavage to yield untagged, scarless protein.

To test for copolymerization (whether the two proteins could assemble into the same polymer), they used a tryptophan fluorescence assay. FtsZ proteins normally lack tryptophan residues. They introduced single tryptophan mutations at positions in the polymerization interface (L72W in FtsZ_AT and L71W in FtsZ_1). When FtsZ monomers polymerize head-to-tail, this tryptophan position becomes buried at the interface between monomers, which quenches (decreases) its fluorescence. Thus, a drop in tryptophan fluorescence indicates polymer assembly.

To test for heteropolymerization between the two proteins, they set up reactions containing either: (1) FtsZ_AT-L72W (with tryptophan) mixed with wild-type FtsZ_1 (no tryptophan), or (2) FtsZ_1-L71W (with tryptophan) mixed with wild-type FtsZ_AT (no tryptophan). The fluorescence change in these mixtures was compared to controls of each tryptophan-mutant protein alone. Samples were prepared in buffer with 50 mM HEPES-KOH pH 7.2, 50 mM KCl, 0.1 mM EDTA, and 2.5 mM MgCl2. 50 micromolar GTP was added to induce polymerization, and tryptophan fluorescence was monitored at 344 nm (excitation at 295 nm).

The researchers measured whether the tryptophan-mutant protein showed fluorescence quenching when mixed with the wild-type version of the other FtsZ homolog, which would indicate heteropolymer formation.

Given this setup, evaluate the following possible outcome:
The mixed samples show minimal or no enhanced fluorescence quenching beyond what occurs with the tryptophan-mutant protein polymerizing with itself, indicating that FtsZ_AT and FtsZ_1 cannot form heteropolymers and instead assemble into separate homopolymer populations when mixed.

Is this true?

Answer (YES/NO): NO